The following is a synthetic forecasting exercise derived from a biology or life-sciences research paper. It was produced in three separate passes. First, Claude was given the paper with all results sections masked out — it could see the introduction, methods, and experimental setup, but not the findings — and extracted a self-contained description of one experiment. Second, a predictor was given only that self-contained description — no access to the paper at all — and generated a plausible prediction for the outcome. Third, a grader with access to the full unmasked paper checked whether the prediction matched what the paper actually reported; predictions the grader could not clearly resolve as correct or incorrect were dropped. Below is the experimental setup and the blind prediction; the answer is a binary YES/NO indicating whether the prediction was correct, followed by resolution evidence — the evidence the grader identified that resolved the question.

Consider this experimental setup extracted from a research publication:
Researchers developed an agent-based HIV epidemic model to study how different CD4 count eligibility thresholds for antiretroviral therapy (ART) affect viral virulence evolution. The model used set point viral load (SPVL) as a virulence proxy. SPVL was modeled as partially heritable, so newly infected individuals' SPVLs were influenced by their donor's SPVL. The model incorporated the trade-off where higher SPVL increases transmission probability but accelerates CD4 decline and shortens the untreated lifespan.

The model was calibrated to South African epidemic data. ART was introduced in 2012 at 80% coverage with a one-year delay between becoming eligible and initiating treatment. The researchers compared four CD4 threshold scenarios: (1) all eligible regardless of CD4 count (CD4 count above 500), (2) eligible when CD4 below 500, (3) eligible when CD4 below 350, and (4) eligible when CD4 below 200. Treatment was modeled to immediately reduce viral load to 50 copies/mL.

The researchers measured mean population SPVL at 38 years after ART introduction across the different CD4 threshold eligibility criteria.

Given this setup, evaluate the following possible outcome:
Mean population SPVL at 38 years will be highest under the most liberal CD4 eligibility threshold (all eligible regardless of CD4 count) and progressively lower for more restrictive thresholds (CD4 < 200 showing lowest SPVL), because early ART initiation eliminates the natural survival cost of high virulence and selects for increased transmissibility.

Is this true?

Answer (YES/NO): NO